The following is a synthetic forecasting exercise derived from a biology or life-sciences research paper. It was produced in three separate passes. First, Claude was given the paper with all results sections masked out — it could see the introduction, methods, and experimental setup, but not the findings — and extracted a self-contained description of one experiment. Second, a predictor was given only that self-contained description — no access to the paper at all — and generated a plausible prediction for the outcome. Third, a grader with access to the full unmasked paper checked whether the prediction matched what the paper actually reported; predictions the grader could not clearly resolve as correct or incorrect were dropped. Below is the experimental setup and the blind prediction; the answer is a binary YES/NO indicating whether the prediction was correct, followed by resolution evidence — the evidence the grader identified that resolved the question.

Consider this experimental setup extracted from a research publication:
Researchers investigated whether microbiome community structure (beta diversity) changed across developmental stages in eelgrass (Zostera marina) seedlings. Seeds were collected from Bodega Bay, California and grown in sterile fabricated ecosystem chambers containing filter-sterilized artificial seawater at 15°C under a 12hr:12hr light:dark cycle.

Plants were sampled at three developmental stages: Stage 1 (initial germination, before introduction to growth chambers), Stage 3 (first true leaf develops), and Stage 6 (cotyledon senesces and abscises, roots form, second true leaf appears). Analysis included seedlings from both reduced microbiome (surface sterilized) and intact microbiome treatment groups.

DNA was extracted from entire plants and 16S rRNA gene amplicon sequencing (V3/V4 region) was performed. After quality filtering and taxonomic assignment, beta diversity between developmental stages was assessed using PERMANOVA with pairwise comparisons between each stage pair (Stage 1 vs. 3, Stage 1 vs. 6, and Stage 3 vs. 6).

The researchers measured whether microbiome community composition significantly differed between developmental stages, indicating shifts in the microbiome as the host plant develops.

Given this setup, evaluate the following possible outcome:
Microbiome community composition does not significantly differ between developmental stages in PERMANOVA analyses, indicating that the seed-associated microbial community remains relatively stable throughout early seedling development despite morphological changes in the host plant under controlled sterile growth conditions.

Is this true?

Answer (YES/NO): NO